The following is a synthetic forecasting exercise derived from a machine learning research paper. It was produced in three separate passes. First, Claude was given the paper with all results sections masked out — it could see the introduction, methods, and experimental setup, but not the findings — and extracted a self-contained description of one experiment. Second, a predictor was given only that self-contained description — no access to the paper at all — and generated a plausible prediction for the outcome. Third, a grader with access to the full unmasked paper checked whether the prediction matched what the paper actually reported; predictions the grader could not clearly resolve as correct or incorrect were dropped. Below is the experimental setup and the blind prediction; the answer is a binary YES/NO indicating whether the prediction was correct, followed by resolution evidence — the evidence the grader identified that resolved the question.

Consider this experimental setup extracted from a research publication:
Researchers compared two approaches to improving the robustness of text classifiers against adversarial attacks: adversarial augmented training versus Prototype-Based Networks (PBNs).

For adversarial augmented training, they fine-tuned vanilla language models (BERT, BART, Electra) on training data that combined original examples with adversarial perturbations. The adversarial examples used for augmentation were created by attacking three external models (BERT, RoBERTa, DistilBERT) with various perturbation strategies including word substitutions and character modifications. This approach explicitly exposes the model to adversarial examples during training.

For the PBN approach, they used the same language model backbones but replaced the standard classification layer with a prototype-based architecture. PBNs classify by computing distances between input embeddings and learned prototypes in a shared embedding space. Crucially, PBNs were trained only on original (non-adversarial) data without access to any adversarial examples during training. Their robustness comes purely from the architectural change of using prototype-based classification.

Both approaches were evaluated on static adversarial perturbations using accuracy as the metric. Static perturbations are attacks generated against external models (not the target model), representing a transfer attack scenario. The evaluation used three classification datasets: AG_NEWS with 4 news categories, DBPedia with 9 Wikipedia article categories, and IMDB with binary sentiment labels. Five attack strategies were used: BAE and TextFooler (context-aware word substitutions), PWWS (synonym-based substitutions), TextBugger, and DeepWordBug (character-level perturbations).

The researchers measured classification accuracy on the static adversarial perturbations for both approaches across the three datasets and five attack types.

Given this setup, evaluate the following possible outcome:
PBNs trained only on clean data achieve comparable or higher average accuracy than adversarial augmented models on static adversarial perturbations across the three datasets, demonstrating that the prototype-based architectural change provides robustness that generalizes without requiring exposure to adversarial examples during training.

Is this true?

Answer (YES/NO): NO